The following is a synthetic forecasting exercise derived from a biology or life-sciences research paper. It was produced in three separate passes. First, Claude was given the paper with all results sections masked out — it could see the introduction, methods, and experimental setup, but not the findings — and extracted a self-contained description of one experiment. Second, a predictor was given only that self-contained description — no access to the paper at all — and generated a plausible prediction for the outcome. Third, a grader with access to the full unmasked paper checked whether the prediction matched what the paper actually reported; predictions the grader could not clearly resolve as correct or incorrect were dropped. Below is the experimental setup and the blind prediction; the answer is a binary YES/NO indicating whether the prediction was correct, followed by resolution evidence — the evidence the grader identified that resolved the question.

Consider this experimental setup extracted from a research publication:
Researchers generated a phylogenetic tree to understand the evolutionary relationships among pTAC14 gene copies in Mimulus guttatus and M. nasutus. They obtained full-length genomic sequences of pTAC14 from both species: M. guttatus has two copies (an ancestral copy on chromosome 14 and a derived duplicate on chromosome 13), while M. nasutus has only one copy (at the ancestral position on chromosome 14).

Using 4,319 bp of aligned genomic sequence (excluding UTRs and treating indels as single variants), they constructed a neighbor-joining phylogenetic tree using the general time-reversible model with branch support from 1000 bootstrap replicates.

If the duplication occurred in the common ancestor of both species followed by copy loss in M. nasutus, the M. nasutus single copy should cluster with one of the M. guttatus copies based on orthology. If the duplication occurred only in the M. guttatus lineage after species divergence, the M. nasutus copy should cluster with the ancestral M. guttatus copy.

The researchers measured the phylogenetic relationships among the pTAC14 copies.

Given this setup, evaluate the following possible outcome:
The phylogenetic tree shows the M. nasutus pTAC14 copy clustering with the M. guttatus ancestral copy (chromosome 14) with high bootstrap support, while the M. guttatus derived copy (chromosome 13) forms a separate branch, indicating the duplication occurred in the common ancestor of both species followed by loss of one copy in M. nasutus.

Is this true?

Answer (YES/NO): NO